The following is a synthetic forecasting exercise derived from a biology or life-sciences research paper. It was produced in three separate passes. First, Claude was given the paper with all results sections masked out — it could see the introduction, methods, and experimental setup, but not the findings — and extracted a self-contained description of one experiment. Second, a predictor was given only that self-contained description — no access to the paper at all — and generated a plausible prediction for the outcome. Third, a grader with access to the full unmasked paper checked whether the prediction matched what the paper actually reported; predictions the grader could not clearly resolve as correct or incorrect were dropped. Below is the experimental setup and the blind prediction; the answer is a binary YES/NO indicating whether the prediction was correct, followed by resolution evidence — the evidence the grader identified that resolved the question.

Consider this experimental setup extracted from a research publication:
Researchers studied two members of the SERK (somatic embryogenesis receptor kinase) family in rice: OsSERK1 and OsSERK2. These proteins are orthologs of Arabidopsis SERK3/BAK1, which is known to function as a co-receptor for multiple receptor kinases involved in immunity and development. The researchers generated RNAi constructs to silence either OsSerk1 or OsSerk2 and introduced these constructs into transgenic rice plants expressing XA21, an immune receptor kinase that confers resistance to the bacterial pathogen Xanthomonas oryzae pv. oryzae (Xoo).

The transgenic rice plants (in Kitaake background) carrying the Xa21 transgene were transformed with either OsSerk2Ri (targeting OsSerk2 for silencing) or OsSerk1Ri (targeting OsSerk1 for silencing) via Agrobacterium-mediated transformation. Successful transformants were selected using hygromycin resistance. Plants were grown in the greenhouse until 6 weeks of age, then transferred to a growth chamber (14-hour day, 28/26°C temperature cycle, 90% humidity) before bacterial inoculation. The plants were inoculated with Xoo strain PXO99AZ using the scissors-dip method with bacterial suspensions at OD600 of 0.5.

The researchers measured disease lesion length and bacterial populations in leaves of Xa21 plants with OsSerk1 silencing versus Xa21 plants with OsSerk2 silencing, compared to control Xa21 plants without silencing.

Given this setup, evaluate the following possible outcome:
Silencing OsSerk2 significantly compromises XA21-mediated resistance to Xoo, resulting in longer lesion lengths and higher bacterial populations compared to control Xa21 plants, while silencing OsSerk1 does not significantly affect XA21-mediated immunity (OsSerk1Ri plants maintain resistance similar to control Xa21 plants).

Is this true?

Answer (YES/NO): YES